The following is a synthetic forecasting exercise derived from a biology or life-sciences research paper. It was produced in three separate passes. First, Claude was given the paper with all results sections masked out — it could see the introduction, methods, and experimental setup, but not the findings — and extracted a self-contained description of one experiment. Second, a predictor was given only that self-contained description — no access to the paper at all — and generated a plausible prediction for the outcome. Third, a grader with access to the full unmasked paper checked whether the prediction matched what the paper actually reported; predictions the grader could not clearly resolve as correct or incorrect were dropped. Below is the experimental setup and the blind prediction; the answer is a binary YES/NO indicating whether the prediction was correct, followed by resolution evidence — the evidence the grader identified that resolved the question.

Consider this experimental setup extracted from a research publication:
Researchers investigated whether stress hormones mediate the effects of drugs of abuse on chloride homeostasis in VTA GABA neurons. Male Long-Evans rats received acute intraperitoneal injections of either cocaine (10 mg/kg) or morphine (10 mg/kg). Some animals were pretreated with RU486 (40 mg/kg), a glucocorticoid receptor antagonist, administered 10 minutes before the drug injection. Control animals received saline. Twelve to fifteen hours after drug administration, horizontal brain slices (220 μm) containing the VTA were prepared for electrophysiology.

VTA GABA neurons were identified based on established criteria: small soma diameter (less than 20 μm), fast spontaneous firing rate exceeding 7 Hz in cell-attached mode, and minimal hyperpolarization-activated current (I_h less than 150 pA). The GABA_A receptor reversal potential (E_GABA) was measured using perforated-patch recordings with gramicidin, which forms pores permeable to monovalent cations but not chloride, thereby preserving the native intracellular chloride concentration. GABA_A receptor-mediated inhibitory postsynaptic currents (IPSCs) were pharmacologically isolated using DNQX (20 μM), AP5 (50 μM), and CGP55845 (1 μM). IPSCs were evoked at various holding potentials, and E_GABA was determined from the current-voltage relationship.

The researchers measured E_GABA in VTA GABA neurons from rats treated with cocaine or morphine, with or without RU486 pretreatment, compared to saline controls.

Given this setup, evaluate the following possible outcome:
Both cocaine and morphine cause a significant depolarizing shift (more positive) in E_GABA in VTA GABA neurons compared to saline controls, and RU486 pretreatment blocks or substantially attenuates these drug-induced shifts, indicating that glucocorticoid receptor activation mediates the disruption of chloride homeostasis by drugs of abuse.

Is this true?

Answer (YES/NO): NO